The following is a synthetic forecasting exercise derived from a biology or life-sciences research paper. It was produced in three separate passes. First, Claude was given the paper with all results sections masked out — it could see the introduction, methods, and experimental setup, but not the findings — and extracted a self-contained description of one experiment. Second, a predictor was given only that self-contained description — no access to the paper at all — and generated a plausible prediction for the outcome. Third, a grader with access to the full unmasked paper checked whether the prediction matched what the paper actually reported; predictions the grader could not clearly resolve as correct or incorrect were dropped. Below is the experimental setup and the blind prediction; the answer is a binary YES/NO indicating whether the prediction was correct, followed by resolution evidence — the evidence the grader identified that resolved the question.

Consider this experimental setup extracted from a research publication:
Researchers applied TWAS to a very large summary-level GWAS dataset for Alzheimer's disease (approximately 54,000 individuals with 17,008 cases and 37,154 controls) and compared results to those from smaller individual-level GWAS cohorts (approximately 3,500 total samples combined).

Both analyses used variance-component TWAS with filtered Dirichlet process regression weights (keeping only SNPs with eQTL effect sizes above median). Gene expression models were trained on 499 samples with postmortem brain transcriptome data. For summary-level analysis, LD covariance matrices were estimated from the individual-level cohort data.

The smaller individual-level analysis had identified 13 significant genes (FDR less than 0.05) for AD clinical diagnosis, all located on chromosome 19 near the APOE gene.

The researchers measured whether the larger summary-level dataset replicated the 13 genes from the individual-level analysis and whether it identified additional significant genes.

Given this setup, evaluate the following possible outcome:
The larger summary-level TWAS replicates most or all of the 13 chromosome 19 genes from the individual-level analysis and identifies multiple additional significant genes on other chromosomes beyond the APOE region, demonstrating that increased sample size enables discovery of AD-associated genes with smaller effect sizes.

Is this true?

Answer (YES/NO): YES